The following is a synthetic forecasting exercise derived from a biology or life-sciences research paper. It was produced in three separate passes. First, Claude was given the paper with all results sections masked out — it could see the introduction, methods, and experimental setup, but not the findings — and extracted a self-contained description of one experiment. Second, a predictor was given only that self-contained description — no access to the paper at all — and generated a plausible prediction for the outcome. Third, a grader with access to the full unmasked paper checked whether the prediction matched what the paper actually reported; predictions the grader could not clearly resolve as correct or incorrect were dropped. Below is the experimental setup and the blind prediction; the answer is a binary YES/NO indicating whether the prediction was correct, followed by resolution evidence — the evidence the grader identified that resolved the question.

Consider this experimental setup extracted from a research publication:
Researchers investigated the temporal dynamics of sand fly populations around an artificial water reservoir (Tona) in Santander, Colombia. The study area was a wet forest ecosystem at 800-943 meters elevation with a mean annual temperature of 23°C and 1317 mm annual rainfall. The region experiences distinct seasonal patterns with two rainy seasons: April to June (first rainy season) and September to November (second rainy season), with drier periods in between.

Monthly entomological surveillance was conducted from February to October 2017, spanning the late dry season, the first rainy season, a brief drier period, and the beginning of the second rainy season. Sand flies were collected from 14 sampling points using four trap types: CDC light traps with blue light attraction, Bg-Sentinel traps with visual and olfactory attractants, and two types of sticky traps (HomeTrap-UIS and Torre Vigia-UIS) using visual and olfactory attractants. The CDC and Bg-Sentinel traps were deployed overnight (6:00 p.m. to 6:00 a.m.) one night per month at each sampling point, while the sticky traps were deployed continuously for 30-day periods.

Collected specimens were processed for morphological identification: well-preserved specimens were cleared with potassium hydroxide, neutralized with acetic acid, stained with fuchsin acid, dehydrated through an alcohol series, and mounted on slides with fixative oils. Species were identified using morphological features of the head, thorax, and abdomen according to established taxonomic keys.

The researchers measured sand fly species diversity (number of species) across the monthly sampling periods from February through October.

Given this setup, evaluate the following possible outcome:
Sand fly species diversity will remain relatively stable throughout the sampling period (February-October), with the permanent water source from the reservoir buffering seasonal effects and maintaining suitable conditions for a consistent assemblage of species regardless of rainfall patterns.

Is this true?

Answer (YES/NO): NO